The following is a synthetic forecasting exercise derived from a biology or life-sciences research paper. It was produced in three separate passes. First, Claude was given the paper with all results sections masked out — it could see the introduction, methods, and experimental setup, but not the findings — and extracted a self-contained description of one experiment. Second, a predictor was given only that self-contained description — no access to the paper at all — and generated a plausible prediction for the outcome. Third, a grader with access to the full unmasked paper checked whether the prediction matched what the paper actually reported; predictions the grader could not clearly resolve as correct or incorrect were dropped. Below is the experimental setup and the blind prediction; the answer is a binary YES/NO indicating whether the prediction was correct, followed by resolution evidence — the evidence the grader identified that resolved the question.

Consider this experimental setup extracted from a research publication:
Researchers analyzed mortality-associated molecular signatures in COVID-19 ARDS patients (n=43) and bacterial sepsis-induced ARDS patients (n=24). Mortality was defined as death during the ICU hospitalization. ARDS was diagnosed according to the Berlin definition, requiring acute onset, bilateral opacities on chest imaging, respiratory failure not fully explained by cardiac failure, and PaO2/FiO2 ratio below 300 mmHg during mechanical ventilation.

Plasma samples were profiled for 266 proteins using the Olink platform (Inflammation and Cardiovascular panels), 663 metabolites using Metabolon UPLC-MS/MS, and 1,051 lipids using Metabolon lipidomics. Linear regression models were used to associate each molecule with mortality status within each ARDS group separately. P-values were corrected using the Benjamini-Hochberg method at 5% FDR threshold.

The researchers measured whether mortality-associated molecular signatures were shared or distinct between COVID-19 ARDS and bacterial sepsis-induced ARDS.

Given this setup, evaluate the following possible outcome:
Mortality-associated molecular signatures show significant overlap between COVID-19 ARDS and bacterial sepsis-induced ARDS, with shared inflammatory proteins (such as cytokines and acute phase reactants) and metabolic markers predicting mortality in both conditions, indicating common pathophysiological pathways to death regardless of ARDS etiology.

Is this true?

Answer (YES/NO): NO